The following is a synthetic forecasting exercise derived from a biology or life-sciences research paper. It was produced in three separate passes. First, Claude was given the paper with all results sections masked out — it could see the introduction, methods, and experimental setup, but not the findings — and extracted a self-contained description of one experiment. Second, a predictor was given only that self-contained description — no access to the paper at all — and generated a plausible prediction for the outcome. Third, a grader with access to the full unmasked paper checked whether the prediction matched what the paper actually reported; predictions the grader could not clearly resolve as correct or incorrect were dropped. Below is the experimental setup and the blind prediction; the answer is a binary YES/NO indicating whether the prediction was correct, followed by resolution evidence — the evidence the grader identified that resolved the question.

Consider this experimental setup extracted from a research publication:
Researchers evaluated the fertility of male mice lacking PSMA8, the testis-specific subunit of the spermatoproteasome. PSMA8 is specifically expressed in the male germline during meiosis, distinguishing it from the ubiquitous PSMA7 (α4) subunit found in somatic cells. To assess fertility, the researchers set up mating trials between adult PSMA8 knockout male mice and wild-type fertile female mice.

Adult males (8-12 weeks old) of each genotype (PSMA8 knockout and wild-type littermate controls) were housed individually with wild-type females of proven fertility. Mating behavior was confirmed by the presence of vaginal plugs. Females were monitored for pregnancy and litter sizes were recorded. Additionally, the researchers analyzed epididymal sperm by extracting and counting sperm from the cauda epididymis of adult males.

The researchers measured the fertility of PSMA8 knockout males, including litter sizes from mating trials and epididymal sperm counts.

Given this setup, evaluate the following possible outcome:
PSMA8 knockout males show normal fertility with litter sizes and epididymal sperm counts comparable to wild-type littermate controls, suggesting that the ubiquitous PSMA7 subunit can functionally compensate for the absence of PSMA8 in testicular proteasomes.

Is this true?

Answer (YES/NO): NO